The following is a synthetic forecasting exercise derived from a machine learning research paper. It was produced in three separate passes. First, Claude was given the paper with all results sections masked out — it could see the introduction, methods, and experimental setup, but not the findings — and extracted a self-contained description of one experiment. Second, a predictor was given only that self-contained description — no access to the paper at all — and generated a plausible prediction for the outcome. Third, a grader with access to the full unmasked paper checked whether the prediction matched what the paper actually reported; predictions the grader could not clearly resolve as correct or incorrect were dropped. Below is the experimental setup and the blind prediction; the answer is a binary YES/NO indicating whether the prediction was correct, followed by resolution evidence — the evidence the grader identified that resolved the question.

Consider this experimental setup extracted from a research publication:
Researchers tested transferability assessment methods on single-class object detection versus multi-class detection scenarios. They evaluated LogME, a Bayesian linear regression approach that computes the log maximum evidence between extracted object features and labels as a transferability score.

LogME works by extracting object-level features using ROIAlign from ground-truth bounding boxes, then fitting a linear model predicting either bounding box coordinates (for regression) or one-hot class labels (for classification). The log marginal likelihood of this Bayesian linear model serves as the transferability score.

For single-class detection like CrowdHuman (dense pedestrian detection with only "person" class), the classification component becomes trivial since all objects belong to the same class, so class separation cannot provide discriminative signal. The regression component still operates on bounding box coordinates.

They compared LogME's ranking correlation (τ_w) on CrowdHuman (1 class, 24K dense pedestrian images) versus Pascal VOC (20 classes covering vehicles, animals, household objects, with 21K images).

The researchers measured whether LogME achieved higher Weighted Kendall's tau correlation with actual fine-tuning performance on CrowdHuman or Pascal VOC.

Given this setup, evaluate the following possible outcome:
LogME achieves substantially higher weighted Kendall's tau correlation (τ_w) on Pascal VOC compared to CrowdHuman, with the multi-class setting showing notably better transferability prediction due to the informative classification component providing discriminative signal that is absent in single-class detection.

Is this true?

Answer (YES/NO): NO